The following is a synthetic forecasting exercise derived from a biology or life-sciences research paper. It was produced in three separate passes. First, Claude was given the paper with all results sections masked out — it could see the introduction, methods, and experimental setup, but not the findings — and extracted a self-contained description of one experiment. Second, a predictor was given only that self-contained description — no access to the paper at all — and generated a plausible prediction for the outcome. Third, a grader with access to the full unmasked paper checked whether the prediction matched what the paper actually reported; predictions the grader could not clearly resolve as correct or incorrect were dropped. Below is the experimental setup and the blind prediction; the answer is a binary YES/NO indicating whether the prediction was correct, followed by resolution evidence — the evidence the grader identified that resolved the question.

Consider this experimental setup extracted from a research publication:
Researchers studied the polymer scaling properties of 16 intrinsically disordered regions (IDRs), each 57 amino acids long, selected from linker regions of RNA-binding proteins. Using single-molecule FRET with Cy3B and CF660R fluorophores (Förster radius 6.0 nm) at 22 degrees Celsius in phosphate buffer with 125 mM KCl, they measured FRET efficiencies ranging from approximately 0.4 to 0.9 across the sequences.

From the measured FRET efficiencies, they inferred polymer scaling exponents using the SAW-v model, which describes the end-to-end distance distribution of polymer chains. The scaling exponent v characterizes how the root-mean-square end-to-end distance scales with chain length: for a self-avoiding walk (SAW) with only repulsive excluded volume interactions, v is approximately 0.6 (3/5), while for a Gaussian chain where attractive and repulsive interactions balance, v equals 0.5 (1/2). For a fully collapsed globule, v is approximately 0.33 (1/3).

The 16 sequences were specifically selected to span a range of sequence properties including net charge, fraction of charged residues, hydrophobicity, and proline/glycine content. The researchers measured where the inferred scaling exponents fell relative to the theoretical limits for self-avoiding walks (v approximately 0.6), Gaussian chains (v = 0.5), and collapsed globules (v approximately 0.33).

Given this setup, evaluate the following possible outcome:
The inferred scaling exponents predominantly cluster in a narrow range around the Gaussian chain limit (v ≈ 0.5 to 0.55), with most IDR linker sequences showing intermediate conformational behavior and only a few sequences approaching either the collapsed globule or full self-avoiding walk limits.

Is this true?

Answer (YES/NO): NO